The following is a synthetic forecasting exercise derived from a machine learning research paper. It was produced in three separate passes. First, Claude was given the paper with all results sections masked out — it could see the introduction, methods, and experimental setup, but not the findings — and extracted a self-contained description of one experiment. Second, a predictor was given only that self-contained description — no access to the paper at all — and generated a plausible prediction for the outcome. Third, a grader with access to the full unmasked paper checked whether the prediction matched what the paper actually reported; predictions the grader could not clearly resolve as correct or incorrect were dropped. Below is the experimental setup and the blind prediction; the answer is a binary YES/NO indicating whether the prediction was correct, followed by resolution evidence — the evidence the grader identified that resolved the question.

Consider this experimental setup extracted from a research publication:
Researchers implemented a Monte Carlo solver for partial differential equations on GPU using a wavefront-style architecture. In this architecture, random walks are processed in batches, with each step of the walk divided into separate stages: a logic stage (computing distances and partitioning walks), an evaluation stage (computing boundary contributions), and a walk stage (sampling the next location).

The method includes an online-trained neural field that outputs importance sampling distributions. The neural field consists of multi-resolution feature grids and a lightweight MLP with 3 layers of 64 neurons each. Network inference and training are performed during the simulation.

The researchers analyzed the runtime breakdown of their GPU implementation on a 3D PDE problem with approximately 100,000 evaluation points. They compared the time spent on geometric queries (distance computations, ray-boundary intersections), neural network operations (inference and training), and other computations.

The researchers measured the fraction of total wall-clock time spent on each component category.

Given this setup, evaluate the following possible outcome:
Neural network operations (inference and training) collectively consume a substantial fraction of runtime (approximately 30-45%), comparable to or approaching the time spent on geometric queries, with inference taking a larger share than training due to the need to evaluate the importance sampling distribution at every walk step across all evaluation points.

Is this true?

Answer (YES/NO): NO